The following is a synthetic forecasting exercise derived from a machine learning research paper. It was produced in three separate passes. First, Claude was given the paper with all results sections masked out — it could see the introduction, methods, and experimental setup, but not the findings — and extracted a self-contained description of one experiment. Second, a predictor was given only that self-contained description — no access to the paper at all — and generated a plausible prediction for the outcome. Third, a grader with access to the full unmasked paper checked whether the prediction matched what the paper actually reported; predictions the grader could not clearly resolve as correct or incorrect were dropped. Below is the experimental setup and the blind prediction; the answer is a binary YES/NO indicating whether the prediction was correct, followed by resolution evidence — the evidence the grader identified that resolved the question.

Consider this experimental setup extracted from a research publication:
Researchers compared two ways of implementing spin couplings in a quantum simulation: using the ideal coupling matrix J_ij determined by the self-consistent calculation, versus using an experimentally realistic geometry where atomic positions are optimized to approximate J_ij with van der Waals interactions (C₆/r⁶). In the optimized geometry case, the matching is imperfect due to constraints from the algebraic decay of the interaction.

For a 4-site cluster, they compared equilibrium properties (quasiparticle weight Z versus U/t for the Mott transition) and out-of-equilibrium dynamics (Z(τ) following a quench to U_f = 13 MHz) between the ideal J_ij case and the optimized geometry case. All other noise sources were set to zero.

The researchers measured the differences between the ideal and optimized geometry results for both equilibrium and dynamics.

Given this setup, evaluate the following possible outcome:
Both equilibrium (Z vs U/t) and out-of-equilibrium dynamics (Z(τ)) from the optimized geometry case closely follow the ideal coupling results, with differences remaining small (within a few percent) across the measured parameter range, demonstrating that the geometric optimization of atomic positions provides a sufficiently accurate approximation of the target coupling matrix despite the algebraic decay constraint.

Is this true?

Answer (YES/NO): NO